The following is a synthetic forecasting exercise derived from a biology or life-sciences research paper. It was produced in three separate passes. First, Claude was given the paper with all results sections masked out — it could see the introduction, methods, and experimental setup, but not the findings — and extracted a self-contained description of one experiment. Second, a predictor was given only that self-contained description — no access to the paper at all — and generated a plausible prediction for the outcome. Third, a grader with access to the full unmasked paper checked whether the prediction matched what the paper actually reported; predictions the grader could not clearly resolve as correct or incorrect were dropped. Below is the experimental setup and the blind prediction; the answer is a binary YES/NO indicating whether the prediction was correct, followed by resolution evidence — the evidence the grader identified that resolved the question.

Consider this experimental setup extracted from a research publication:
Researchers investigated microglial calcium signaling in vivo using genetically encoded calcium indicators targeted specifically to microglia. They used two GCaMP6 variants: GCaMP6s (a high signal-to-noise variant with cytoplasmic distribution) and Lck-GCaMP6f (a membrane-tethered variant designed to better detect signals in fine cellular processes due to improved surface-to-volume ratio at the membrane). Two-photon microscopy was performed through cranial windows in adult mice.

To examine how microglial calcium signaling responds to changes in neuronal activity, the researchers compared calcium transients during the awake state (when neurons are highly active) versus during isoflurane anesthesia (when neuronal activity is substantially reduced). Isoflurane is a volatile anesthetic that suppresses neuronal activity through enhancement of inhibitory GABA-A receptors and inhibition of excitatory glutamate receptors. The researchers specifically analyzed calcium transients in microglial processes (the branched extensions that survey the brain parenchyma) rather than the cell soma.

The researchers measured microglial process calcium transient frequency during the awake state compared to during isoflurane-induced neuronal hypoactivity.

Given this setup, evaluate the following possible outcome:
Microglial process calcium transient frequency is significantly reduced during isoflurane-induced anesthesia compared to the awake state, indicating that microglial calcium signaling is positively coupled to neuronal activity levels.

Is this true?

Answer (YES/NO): NO